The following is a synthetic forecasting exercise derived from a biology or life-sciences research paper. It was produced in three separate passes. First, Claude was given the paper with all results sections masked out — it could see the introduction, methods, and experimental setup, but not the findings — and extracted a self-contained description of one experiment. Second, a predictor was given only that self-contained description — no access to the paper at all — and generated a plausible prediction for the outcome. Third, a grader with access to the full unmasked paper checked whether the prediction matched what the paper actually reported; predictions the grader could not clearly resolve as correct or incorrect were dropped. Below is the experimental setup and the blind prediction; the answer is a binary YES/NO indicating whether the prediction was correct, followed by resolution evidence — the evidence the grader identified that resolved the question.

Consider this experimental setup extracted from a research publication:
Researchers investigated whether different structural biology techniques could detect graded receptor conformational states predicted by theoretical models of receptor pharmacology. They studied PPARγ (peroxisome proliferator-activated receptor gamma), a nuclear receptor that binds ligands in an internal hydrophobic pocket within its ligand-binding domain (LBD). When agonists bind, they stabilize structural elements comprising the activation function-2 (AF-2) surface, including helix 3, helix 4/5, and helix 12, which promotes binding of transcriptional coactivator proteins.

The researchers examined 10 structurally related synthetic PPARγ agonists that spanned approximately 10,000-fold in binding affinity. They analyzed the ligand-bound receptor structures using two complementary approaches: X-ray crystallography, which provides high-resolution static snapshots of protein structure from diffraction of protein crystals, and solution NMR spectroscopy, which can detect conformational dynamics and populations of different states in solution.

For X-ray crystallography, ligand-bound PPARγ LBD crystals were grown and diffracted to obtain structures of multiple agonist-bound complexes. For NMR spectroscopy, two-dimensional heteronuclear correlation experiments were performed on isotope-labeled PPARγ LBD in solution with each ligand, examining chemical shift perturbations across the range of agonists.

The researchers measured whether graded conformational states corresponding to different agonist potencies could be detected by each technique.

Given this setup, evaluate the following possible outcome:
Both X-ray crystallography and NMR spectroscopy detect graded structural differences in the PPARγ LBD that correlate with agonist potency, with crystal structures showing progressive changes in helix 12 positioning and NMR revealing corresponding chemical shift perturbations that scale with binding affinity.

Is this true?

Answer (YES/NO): NO